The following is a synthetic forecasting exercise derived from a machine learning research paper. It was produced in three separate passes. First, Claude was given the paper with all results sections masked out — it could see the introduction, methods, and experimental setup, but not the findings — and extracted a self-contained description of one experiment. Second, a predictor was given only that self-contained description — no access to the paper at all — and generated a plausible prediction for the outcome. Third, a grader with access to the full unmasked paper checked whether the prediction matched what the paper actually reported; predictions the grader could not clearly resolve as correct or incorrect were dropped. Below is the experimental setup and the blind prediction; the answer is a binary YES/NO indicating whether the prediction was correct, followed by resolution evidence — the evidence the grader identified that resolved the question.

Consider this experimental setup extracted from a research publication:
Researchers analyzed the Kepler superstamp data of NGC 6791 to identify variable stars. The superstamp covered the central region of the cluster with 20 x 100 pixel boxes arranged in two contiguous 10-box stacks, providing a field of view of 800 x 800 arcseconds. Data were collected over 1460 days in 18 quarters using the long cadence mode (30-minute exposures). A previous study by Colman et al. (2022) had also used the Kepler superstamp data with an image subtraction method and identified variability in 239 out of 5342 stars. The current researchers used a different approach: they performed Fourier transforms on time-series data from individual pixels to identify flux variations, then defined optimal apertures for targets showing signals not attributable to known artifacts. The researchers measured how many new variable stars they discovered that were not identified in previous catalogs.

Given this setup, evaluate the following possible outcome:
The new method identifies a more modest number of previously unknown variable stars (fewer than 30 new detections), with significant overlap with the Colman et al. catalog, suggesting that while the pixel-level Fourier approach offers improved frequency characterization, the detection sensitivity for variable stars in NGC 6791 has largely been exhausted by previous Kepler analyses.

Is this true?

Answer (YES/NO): NO